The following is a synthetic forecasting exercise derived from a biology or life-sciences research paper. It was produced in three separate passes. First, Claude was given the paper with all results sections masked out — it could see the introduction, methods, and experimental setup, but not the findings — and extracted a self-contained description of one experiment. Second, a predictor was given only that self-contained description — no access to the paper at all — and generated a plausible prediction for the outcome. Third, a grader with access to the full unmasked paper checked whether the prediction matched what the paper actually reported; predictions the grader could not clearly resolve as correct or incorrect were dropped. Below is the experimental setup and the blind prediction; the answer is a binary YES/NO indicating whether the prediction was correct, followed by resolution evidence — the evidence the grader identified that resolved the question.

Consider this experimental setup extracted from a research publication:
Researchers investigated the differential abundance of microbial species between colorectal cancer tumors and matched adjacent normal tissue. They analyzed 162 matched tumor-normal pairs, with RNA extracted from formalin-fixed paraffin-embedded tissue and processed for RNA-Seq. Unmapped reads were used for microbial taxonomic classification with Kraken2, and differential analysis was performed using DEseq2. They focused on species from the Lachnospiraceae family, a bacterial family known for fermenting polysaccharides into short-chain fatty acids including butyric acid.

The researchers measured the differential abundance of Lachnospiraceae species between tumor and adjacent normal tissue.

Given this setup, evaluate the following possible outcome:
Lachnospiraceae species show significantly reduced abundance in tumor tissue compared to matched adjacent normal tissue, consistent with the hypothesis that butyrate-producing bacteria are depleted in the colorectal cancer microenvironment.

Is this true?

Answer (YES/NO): YES